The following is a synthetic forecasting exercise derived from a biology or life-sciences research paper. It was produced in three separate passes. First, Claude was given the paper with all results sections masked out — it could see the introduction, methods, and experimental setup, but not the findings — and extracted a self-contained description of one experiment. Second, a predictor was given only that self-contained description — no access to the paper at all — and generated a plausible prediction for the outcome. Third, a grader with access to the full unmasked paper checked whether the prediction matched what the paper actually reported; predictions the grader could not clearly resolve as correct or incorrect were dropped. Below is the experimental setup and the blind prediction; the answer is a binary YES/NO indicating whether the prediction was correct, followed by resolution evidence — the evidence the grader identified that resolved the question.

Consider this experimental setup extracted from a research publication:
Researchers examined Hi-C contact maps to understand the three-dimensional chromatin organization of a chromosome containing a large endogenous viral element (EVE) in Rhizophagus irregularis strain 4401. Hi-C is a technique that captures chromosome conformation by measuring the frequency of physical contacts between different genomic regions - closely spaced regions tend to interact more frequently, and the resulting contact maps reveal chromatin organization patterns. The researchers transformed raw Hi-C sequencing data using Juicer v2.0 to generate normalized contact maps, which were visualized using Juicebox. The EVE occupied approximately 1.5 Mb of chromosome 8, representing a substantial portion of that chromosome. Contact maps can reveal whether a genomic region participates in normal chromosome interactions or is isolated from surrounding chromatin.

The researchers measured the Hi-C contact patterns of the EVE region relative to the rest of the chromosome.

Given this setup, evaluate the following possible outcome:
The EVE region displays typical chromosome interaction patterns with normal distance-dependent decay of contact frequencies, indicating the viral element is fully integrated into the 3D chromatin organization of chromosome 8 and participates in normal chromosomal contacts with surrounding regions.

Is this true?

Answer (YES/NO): NO